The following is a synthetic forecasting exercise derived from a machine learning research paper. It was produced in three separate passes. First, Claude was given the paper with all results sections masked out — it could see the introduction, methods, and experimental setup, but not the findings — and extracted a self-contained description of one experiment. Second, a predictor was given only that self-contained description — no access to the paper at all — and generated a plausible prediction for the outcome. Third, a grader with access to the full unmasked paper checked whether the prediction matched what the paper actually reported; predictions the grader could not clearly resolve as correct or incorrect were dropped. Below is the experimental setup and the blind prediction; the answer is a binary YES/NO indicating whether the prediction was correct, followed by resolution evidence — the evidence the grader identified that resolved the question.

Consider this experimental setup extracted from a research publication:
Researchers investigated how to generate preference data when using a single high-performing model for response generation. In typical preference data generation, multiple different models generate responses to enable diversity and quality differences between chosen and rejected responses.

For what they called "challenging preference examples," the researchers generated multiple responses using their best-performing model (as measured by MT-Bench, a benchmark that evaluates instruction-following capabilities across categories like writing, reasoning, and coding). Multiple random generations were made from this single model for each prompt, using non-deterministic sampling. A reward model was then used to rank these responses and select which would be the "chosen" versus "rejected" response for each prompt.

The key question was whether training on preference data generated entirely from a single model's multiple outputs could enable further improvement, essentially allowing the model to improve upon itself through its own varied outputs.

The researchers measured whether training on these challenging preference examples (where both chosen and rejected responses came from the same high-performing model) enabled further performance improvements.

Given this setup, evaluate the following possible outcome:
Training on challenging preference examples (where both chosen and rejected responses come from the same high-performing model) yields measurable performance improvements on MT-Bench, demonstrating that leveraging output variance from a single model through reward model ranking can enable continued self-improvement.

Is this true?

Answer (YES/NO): YES